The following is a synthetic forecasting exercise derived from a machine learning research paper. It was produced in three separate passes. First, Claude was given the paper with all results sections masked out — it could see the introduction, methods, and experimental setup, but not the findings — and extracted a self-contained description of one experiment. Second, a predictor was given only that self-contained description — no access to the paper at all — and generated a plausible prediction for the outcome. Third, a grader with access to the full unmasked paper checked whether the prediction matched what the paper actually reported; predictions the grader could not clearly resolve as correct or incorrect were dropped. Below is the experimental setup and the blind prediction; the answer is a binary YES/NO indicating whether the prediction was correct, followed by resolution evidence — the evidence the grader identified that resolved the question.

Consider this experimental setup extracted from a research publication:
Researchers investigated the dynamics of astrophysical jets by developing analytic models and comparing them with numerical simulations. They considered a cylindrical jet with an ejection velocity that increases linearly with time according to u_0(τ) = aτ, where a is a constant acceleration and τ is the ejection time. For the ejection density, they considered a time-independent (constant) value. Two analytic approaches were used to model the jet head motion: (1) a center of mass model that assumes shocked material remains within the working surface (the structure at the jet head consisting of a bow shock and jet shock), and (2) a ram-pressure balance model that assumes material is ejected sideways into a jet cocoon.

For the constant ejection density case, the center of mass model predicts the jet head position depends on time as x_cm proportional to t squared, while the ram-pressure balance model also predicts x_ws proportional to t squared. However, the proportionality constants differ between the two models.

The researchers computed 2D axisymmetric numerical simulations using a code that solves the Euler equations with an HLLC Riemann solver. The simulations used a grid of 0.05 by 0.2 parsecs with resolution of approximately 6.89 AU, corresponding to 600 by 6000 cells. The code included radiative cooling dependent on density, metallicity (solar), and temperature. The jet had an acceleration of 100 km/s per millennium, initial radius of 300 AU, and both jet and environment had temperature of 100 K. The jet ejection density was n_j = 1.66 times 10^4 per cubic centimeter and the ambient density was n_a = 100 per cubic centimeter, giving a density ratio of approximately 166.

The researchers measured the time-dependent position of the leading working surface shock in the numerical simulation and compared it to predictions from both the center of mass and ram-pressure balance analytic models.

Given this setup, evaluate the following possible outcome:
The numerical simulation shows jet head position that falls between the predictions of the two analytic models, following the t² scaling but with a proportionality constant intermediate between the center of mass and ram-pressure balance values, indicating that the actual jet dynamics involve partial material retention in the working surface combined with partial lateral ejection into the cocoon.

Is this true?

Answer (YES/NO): NO